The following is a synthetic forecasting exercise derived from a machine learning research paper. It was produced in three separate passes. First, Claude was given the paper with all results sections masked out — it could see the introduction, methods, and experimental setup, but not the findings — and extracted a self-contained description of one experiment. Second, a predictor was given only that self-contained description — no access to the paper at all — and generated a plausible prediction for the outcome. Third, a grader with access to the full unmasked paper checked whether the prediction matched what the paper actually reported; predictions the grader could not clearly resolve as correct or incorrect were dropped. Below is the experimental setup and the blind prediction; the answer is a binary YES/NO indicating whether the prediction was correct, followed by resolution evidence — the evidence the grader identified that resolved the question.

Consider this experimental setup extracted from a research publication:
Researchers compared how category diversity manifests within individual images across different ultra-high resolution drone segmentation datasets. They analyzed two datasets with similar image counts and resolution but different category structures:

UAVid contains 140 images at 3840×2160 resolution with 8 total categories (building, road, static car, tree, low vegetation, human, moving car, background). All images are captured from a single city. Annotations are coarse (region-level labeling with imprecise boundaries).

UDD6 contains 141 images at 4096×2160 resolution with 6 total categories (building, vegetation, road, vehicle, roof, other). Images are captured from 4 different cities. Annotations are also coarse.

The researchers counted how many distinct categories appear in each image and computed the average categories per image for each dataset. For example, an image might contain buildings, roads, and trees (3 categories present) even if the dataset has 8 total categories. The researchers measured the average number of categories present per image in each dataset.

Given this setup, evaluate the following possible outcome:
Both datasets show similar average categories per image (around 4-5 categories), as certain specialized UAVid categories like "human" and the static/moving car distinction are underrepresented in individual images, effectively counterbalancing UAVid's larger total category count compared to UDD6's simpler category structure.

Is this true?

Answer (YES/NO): NO